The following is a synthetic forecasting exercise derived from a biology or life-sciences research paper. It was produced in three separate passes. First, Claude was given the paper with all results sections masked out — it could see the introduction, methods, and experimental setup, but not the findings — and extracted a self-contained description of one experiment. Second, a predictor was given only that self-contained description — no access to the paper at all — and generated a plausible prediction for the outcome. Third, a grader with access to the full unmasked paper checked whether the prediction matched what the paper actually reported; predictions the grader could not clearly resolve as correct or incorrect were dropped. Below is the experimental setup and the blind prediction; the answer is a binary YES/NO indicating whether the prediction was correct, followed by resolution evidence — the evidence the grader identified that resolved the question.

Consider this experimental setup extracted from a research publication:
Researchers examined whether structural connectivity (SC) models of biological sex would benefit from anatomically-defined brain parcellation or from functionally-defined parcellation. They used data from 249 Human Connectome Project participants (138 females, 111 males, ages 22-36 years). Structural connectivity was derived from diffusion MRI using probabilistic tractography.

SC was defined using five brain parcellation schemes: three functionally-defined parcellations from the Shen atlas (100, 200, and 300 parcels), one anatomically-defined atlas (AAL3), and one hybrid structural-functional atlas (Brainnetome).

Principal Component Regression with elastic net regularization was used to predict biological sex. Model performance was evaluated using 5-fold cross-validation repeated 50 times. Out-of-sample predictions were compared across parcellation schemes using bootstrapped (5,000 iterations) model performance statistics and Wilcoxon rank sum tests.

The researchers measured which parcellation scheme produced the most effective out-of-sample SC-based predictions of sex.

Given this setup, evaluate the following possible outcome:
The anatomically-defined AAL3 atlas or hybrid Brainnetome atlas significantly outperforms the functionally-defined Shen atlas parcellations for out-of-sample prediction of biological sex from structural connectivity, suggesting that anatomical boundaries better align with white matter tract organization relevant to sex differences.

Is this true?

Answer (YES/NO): NO